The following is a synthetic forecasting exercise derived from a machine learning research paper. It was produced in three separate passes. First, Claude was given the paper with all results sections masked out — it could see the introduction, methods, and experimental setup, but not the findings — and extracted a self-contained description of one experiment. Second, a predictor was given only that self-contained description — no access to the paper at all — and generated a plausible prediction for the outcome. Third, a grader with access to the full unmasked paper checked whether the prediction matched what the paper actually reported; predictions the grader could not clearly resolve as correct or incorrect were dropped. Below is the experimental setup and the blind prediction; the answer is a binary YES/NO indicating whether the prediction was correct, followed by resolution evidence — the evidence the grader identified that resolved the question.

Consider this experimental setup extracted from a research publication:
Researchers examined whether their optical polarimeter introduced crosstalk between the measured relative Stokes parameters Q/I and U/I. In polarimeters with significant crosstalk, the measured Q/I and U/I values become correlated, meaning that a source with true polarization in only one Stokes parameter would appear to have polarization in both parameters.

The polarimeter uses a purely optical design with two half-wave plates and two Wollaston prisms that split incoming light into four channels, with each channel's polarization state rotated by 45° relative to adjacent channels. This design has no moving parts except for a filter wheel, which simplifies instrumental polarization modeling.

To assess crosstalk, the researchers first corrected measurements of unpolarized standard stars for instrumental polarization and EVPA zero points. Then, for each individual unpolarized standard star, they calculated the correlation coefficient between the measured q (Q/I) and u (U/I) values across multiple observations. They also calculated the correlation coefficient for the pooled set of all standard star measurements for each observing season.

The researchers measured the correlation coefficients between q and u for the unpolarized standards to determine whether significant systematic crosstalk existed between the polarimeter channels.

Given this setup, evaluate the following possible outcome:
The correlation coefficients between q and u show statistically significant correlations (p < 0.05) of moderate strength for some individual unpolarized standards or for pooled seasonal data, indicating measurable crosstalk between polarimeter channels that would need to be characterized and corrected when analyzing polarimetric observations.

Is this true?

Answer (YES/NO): NO